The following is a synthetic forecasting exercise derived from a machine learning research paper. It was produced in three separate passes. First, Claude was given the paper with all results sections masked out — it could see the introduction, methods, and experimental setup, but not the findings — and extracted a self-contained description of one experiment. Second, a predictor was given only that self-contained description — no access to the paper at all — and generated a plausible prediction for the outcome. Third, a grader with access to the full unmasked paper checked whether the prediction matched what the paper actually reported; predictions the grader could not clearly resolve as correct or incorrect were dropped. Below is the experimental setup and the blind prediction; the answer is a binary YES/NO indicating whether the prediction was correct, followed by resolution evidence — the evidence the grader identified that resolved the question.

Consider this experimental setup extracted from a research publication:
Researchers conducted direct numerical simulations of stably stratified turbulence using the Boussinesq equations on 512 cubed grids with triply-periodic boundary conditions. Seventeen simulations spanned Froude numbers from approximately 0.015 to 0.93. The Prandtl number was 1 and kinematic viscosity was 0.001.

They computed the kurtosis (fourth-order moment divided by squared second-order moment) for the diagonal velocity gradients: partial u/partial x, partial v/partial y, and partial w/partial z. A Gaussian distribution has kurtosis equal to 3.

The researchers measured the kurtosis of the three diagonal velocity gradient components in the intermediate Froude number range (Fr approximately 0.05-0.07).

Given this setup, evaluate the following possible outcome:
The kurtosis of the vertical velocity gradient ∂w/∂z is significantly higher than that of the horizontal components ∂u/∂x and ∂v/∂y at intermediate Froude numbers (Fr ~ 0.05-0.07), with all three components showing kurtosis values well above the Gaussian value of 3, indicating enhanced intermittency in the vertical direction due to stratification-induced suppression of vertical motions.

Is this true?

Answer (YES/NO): NO